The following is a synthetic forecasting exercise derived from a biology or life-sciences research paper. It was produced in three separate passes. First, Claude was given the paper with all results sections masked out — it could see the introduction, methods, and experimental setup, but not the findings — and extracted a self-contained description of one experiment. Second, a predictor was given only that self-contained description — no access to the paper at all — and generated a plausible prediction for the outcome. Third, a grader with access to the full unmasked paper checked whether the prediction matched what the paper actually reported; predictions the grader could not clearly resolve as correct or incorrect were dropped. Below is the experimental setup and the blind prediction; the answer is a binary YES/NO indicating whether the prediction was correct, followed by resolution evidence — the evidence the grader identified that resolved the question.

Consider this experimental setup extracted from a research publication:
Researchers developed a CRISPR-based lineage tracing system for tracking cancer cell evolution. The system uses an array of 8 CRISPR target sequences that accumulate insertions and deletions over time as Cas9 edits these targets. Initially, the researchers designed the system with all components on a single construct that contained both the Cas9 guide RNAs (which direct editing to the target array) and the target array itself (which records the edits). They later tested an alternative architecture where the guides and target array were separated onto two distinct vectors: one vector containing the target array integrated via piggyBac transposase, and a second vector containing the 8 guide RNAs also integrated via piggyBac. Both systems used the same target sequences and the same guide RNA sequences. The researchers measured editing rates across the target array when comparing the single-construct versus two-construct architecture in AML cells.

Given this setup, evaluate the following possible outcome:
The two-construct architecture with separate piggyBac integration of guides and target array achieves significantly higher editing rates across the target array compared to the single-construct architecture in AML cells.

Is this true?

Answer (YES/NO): YES